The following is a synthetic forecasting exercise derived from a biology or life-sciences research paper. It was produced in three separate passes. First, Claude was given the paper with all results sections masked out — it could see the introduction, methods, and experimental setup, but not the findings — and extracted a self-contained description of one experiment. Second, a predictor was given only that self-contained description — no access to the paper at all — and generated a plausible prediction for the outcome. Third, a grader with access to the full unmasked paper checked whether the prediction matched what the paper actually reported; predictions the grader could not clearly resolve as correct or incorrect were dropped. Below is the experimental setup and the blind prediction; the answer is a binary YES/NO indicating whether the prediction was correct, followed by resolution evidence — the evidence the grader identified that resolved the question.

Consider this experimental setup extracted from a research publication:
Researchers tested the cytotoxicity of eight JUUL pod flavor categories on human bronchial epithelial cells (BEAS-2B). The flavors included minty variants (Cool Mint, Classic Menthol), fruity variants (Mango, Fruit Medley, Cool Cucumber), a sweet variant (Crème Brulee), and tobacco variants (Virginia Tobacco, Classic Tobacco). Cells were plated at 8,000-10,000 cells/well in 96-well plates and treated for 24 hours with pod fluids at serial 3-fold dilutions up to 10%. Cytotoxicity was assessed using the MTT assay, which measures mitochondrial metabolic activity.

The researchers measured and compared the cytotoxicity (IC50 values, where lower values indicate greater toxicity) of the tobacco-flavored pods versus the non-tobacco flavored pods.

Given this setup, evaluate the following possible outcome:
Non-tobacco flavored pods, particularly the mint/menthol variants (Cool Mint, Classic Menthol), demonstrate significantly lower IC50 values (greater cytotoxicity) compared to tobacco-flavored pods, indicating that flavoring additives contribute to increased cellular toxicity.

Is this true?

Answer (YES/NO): NO